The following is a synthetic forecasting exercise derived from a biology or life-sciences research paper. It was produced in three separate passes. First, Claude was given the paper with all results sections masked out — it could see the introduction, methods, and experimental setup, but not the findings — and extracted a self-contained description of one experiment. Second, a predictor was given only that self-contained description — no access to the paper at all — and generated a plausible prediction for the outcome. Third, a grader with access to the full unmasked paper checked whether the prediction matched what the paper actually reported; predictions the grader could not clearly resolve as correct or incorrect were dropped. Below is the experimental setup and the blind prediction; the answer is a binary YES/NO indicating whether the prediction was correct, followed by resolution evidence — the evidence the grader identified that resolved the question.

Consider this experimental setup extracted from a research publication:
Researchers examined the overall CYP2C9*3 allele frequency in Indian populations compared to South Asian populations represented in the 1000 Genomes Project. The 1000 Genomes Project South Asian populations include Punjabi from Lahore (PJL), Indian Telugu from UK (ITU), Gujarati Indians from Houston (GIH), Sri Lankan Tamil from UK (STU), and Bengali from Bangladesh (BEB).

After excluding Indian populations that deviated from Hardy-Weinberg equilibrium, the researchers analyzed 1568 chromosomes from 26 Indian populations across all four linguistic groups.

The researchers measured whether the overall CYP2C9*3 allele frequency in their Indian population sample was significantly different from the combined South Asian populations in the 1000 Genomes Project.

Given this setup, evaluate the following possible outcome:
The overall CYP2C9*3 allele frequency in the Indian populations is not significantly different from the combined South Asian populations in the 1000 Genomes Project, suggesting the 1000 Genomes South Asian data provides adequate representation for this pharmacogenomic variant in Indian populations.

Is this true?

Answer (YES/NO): YES